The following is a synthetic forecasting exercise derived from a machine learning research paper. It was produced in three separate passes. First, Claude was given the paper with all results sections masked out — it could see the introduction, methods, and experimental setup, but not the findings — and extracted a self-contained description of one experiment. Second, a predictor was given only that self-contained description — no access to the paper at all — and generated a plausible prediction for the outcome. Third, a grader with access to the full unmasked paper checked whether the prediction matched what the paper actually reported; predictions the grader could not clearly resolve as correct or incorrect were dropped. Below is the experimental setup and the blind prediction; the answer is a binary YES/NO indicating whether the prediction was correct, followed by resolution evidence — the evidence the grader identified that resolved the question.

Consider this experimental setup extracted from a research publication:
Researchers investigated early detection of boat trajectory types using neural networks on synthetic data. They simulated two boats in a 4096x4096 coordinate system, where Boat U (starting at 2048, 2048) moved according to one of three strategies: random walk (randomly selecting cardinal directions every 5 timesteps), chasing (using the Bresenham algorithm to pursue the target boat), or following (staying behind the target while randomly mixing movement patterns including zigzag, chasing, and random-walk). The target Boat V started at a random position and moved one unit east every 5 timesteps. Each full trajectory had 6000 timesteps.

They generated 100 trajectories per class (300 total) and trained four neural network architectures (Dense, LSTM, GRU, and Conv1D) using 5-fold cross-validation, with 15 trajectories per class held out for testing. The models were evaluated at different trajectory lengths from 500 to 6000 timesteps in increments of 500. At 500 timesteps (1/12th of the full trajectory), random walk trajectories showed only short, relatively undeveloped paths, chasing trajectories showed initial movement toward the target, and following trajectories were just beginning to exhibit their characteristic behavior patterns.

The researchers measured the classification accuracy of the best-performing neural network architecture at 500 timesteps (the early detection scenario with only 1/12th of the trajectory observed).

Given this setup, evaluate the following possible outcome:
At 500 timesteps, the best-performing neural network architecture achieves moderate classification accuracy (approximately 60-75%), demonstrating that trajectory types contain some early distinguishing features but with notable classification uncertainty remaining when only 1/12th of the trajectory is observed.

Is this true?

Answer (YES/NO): NO